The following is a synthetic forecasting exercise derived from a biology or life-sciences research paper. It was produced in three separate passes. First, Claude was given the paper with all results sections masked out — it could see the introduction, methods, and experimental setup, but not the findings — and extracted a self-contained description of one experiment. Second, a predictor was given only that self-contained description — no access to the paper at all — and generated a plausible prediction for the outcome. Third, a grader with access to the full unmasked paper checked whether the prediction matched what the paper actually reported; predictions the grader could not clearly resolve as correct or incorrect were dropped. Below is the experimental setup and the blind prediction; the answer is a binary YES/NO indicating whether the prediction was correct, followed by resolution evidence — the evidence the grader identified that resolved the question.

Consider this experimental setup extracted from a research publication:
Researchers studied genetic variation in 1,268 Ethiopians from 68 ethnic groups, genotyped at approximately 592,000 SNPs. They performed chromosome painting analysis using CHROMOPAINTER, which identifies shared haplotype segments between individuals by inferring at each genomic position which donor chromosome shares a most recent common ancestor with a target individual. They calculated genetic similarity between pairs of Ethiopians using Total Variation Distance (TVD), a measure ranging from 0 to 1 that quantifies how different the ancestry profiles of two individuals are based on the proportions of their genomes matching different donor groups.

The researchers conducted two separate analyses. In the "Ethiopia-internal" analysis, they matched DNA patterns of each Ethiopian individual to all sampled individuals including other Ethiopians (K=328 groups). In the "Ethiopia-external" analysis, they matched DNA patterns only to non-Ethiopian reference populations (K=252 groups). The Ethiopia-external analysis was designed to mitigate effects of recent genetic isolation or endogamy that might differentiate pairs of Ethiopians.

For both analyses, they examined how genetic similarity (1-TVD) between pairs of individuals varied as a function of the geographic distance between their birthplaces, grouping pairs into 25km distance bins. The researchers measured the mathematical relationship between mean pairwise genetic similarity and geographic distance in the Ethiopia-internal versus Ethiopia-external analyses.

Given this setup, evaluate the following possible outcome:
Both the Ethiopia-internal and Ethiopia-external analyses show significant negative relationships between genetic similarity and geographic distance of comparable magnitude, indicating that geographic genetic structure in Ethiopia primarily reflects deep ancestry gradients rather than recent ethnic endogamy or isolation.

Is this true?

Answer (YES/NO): NO